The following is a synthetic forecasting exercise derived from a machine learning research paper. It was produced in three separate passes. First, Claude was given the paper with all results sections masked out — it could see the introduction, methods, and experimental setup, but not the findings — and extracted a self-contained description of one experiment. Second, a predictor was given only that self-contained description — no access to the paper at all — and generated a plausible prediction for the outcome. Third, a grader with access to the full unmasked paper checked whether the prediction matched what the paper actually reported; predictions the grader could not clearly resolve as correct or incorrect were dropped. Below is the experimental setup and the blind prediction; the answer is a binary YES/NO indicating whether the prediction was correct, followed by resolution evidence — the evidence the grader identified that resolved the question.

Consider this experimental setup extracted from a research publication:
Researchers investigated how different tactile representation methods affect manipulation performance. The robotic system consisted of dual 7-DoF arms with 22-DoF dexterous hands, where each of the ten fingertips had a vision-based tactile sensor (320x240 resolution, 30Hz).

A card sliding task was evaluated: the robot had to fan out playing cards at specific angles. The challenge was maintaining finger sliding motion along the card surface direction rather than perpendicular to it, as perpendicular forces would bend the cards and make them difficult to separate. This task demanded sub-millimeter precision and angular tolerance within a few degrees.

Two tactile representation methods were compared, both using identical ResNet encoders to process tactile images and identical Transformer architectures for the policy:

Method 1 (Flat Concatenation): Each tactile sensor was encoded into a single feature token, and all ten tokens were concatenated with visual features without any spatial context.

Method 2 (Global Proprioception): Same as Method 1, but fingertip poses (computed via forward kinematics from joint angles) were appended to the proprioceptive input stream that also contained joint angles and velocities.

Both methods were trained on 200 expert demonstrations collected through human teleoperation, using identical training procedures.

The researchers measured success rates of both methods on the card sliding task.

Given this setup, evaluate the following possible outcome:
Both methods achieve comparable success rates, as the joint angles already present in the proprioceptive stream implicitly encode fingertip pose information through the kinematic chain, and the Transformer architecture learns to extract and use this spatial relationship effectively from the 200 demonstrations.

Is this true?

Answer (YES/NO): YES